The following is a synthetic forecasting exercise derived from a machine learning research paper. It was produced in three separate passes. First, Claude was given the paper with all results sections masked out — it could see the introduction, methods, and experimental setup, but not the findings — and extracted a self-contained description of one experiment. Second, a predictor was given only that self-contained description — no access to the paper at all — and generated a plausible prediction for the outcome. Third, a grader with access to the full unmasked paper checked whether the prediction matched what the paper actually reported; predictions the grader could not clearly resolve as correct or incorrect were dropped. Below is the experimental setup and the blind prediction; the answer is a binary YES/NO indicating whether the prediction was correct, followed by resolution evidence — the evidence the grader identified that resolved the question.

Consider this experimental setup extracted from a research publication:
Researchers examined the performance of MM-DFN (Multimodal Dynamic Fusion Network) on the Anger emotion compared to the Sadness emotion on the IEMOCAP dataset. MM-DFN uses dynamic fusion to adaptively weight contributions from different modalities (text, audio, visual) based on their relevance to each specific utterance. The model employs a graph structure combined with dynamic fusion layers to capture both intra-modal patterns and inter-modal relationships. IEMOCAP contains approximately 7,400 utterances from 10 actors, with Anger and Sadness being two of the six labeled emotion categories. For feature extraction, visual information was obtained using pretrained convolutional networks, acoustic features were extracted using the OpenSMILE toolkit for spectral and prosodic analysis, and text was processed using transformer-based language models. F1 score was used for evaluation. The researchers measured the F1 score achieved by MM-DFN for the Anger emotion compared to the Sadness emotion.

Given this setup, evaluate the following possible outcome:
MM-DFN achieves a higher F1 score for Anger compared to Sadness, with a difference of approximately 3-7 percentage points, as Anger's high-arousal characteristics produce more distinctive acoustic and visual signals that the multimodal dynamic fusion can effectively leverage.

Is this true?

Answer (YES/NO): NO